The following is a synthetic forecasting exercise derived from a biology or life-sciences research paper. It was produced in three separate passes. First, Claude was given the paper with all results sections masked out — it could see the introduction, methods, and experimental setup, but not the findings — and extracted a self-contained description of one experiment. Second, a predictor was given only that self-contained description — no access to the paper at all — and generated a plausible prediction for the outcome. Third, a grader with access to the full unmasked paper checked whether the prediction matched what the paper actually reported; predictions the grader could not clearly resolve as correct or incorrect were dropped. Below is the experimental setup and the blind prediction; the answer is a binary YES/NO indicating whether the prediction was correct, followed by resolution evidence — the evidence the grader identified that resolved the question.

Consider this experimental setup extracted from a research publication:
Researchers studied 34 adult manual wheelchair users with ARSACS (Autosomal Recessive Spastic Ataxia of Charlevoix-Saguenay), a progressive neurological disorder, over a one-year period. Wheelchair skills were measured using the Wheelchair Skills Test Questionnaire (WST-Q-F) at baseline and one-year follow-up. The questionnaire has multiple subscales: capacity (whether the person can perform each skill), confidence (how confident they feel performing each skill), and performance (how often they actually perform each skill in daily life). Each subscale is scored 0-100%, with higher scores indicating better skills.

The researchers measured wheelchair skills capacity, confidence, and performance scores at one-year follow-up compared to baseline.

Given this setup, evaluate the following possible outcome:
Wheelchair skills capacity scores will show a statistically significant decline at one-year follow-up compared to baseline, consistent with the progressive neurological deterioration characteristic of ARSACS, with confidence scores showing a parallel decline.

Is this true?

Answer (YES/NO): NO